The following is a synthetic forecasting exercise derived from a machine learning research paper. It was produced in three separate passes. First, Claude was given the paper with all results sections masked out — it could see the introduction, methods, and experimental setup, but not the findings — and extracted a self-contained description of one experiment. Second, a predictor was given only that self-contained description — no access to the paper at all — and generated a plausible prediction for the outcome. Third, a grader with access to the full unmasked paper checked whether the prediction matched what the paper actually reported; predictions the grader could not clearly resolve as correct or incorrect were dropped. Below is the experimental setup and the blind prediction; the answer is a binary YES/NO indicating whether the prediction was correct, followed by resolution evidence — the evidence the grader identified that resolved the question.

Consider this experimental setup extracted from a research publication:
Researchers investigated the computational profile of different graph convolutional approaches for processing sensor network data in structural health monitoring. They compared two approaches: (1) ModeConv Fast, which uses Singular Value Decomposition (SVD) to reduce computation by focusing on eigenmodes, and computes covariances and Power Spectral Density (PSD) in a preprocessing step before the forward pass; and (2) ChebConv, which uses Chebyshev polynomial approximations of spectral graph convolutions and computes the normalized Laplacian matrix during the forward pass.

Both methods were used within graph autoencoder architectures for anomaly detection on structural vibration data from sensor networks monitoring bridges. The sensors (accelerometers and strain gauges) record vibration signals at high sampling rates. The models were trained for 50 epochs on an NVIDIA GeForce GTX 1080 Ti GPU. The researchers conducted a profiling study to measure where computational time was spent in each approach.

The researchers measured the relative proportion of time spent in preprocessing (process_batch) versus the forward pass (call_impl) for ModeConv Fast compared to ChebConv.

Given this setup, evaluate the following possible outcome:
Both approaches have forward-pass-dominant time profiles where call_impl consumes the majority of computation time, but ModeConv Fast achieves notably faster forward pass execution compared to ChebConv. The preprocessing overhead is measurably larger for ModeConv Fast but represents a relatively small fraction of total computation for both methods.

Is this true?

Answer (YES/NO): NO